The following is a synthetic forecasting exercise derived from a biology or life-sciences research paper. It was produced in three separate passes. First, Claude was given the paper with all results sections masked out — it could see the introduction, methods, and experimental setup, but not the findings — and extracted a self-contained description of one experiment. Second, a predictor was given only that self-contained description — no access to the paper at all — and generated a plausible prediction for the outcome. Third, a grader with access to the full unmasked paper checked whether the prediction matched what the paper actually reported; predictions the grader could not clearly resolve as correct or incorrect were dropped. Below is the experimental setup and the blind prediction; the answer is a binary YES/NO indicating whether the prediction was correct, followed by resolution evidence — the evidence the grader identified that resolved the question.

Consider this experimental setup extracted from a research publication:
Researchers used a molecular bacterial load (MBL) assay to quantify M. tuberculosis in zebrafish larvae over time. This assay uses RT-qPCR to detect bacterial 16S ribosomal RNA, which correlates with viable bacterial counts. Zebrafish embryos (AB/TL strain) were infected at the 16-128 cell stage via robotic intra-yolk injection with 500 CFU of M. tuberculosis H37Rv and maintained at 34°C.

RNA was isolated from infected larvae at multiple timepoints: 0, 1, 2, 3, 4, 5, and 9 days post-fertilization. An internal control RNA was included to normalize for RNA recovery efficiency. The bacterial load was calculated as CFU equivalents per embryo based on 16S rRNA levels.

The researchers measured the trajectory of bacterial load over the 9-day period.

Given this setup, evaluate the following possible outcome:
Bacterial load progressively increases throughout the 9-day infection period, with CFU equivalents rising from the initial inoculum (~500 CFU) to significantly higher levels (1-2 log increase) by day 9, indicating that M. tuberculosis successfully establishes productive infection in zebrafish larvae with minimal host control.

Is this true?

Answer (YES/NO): NO